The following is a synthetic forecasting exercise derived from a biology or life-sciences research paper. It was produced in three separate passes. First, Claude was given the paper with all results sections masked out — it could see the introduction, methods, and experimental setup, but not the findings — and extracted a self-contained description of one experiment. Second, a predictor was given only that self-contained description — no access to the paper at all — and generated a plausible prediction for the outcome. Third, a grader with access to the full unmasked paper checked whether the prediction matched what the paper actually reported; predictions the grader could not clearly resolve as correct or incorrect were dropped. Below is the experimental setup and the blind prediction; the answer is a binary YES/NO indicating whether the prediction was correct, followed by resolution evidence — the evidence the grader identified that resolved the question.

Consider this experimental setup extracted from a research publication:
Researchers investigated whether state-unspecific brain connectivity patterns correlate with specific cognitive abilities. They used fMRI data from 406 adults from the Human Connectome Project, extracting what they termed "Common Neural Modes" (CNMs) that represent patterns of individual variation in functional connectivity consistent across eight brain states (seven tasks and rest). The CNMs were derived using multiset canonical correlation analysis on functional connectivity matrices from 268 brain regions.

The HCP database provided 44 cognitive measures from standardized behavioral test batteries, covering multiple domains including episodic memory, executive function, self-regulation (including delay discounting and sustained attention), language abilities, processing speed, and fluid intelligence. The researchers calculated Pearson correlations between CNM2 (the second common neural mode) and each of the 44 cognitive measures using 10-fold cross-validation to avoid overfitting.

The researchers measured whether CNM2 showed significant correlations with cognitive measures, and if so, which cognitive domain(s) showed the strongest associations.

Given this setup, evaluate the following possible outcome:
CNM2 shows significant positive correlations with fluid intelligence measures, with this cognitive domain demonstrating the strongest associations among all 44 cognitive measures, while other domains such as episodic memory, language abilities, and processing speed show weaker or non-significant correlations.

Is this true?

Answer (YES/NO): NO